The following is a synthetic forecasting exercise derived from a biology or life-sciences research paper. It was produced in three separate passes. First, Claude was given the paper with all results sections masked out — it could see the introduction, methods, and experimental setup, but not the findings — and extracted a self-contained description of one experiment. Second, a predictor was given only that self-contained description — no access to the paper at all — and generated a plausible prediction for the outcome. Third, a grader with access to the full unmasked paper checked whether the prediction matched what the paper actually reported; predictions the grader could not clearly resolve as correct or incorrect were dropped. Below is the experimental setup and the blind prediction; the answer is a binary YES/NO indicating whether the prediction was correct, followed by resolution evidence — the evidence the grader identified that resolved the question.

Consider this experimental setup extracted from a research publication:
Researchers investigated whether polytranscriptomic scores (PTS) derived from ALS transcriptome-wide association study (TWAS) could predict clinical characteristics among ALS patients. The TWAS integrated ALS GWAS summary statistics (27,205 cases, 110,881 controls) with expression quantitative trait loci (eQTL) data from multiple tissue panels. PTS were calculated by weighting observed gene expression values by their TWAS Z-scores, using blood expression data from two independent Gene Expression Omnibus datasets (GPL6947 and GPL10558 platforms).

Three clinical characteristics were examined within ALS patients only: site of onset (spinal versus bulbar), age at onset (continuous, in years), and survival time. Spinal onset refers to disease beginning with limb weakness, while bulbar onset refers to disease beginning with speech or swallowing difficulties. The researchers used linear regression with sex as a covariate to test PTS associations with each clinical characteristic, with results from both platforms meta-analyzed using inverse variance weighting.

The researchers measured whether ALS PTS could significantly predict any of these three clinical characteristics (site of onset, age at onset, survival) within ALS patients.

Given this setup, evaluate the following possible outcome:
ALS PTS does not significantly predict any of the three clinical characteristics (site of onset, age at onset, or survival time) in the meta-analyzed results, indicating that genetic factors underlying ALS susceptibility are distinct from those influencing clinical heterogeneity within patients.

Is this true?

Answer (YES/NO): NO